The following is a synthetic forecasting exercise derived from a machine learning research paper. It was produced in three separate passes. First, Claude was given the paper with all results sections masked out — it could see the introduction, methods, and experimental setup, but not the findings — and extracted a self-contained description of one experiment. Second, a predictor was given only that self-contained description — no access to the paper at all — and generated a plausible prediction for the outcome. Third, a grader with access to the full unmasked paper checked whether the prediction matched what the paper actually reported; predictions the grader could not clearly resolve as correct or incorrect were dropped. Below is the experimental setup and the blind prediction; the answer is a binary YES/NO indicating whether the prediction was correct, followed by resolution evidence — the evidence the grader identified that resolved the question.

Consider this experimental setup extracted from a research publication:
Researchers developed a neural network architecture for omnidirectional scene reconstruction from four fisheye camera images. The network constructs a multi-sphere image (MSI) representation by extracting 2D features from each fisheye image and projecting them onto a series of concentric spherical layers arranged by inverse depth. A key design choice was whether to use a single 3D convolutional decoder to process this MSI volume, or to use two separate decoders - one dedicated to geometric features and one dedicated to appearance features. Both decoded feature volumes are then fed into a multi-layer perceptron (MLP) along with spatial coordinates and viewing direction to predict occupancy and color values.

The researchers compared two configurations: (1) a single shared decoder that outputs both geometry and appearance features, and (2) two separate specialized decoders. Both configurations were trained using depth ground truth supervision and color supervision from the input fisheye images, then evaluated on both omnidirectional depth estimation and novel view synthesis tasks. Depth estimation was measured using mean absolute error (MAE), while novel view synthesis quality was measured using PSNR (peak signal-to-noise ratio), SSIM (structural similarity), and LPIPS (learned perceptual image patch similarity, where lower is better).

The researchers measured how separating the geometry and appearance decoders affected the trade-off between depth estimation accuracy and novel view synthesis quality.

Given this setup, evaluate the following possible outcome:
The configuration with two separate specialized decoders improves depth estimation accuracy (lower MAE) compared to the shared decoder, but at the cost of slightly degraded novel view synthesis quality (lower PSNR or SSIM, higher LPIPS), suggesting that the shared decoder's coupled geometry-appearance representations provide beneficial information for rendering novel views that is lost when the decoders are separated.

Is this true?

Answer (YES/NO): NO